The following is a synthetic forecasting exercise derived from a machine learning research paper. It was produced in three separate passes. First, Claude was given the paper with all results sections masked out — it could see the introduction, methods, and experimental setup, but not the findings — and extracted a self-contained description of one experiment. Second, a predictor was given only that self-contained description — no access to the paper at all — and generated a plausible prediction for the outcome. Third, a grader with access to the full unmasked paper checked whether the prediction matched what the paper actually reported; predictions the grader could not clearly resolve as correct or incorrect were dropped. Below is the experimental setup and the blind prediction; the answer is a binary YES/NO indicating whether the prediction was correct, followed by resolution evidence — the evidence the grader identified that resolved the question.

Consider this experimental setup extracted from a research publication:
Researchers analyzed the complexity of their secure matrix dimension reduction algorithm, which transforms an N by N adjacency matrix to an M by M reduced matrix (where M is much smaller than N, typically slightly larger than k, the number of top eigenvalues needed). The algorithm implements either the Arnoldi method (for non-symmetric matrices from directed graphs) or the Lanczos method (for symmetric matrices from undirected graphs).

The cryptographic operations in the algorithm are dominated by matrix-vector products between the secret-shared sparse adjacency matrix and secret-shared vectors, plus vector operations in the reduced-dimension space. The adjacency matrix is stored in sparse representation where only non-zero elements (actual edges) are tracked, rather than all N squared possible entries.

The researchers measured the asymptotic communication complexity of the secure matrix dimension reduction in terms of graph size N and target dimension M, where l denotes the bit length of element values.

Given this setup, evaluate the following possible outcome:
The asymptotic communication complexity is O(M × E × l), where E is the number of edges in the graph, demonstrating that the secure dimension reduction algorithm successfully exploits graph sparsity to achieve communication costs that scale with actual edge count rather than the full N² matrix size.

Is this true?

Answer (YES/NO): NO